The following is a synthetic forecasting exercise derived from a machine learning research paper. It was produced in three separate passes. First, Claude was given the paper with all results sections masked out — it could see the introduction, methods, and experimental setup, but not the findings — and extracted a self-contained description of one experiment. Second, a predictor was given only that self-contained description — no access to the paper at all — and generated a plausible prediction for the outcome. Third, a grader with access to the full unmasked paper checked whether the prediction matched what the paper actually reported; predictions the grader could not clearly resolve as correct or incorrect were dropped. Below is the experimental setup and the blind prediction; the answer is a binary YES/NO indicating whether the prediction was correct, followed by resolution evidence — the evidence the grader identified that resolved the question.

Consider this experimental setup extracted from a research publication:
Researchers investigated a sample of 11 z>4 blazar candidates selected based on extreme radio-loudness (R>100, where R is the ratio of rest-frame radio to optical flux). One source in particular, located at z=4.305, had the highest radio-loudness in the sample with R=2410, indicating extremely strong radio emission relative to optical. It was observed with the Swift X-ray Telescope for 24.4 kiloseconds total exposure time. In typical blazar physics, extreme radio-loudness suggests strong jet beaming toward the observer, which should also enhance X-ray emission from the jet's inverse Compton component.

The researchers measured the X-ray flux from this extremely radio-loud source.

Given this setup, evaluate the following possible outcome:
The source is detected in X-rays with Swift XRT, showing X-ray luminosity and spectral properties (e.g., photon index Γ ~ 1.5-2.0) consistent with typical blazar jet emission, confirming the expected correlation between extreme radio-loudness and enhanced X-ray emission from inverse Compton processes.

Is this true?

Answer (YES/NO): NO